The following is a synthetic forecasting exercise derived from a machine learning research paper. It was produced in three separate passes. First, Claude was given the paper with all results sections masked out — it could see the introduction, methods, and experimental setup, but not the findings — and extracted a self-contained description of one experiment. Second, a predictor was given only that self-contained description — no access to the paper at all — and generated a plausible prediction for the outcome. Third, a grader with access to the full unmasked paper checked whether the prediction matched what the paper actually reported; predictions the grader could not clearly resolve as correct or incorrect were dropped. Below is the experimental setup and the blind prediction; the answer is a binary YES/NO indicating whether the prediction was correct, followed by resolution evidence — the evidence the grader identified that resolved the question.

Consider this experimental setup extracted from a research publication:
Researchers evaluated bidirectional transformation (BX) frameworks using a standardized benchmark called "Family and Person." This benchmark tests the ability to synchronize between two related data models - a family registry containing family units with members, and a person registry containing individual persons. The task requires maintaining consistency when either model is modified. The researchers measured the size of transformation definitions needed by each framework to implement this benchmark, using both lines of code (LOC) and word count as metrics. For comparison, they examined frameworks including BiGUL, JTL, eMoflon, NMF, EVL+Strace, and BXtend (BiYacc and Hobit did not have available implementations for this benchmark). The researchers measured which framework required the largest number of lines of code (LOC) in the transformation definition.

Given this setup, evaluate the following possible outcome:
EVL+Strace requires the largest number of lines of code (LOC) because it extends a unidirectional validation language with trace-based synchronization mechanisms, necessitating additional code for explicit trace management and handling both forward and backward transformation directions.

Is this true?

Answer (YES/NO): YES